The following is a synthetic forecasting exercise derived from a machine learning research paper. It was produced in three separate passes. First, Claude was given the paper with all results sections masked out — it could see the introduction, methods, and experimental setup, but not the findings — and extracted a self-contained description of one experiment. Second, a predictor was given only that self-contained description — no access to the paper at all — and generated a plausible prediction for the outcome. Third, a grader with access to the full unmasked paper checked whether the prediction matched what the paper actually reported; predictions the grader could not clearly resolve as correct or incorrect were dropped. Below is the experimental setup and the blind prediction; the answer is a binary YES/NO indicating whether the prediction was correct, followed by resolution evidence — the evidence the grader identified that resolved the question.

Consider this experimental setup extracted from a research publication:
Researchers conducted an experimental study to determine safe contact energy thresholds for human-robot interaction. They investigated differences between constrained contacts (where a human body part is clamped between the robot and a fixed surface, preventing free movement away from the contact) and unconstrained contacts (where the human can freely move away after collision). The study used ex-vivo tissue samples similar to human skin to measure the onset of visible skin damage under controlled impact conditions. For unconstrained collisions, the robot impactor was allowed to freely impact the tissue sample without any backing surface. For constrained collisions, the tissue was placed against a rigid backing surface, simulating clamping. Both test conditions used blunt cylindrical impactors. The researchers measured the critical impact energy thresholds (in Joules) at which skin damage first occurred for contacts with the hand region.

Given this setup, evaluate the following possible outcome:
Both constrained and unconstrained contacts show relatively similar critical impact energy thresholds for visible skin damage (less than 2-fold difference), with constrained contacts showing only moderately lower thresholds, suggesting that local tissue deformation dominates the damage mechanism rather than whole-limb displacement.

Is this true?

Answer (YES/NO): NO